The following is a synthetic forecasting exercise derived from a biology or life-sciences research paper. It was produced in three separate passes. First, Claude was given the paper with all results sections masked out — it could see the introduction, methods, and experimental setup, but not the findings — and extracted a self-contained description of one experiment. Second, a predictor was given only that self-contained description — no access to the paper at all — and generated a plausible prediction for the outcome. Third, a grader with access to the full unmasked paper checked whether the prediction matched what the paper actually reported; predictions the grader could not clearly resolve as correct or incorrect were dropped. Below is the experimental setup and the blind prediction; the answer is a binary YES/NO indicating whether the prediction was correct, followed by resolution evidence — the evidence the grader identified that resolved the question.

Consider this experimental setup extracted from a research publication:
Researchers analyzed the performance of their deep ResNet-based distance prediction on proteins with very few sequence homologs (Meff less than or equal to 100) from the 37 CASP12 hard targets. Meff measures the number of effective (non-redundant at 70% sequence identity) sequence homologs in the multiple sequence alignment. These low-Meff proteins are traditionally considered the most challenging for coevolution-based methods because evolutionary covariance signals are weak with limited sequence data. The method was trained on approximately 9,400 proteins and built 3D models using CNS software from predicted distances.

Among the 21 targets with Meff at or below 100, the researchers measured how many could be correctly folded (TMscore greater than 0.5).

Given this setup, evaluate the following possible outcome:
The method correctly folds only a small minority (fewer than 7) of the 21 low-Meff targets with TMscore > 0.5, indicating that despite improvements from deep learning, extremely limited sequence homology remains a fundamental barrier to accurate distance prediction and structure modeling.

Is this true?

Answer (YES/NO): NO